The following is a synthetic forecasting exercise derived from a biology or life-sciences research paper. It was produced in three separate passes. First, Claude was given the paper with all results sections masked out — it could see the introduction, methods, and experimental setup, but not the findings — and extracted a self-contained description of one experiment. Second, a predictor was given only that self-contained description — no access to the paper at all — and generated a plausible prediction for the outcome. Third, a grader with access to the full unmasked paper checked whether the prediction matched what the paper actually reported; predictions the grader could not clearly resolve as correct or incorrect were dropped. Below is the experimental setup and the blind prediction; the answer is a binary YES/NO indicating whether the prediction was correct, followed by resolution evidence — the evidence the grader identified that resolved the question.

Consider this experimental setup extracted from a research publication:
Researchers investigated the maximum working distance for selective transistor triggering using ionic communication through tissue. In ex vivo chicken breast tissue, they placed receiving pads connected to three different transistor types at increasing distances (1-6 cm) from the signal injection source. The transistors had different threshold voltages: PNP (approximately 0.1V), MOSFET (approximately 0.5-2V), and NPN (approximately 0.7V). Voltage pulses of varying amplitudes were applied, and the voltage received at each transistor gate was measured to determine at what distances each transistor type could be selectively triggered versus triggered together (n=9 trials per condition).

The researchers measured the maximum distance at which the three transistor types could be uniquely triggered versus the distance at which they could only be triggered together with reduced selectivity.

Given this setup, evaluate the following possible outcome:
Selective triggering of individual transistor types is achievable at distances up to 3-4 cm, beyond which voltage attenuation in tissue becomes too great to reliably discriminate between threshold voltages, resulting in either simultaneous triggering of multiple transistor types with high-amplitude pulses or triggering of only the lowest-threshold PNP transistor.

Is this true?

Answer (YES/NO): YES